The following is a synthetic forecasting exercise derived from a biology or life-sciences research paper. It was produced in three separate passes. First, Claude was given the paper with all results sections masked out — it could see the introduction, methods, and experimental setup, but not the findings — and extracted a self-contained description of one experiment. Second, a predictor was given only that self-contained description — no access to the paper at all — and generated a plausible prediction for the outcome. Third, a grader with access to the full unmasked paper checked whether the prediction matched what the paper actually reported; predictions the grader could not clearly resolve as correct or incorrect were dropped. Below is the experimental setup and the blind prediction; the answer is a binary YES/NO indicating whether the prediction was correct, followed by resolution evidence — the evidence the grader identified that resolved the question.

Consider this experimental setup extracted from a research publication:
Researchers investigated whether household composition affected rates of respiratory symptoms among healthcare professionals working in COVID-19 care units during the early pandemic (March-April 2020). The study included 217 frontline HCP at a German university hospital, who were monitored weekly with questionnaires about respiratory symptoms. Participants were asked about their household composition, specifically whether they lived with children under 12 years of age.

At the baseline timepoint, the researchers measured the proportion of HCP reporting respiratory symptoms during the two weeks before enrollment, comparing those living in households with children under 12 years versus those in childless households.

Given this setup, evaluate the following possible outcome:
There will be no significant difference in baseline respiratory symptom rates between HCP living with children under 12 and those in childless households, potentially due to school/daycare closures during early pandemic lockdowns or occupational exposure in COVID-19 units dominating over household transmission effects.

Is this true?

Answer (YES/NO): NO